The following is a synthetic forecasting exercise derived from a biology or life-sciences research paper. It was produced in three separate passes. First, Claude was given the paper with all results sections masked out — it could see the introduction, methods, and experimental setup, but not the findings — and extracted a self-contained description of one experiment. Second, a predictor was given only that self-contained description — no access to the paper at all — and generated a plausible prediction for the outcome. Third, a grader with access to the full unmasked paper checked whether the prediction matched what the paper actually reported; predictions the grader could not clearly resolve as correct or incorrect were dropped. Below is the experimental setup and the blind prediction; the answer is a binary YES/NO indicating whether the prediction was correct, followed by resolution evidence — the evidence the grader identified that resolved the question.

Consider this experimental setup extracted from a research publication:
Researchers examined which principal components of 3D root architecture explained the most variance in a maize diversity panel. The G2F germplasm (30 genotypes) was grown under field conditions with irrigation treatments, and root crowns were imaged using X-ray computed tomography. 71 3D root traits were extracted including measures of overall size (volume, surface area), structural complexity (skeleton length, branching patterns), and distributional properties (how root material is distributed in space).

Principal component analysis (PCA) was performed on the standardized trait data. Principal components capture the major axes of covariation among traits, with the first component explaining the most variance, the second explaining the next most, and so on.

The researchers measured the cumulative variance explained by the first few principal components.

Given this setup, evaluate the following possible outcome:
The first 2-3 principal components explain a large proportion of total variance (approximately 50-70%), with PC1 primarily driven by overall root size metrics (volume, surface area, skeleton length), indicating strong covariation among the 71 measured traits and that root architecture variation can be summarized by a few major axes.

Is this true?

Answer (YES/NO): NO